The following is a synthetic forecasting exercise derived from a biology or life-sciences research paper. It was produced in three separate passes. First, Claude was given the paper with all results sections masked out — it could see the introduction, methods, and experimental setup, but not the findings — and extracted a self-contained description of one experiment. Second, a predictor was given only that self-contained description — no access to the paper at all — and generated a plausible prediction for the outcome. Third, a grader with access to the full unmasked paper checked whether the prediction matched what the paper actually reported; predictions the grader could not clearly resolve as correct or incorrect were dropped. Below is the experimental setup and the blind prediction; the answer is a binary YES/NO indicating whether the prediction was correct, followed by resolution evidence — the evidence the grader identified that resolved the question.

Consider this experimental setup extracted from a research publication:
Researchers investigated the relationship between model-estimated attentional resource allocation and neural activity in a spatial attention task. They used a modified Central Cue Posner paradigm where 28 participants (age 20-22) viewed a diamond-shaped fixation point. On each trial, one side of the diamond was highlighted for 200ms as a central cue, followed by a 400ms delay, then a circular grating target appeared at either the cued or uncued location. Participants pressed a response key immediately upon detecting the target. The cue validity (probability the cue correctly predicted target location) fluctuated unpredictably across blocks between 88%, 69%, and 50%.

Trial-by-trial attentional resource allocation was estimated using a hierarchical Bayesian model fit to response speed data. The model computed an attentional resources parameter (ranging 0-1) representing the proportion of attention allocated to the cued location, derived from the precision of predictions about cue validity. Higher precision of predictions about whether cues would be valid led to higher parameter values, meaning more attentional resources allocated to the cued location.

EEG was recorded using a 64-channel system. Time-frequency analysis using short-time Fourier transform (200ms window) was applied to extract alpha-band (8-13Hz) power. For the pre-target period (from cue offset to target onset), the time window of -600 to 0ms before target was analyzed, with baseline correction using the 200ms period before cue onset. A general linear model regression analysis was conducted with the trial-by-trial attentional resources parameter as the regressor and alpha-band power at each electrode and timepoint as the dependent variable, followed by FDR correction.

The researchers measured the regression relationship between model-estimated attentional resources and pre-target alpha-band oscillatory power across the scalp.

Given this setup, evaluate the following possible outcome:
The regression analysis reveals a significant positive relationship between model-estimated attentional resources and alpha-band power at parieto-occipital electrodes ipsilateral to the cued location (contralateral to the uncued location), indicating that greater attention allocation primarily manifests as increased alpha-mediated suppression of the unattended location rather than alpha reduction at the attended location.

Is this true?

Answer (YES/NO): NO